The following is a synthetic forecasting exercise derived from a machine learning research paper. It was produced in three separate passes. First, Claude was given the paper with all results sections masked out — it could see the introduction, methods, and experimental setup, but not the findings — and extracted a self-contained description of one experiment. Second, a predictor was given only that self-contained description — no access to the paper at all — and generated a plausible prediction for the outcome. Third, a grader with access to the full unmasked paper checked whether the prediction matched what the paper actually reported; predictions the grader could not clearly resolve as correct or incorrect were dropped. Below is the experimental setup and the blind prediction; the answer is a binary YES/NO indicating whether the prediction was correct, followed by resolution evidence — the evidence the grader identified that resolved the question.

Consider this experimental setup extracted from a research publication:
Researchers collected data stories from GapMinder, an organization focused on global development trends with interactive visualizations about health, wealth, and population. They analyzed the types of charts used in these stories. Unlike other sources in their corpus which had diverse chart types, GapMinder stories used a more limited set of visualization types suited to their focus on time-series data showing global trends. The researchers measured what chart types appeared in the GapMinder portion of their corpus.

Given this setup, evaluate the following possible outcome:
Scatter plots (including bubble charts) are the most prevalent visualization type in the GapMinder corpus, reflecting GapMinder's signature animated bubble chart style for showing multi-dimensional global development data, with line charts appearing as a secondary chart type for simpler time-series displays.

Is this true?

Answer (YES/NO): NO